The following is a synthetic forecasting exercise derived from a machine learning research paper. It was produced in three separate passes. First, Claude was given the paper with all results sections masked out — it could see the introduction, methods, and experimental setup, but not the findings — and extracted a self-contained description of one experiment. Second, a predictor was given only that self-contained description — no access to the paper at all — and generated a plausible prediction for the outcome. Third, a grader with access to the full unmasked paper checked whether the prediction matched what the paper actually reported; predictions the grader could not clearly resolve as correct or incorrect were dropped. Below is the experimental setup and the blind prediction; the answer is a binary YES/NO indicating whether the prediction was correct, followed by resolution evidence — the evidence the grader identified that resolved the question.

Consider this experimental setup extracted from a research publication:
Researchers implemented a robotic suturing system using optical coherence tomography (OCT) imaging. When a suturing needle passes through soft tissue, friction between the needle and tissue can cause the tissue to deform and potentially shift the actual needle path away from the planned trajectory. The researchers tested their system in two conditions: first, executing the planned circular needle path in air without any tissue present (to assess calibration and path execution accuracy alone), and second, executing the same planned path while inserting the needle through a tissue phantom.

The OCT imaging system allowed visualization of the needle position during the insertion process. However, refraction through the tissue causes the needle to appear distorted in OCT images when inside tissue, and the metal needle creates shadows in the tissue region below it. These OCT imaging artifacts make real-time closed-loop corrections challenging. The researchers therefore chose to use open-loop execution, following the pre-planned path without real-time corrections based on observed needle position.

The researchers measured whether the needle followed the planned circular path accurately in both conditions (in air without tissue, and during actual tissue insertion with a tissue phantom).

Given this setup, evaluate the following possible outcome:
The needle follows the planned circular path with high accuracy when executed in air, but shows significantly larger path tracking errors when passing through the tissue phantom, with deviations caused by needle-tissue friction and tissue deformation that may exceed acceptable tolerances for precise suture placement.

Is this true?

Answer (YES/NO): NO